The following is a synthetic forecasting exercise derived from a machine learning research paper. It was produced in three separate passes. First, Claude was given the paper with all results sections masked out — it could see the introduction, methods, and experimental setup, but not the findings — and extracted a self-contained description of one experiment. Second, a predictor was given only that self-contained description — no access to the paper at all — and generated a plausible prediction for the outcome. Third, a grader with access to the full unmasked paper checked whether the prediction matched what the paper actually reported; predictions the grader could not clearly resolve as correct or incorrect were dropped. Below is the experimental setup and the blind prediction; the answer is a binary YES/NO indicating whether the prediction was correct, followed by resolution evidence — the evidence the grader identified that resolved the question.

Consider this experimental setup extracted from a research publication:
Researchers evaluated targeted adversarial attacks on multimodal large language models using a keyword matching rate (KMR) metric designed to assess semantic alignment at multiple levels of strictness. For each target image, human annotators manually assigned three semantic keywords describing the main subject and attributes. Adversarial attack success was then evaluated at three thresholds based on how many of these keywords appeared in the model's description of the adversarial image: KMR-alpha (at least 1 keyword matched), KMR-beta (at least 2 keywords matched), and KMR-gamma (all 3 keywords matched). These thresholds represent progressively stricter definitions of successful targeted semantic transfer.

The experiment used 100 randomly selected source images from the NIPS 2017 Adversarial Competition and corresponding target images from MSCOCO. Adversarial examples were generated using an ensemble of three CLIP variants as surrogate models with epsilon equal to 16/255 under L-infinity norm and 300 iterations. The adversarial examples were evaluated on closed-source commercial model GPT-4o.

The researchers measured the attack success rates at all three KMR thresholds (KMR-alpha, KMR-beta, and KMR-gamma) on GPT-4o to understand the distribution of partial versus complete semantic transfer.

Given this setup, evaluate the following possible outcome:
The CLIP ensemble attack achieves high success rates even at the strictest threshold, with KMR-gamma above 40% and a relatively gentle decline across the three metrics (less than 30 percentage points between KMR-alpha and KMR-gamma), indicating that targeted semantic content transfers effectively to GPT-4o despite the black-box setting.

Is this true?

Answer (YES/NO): NO